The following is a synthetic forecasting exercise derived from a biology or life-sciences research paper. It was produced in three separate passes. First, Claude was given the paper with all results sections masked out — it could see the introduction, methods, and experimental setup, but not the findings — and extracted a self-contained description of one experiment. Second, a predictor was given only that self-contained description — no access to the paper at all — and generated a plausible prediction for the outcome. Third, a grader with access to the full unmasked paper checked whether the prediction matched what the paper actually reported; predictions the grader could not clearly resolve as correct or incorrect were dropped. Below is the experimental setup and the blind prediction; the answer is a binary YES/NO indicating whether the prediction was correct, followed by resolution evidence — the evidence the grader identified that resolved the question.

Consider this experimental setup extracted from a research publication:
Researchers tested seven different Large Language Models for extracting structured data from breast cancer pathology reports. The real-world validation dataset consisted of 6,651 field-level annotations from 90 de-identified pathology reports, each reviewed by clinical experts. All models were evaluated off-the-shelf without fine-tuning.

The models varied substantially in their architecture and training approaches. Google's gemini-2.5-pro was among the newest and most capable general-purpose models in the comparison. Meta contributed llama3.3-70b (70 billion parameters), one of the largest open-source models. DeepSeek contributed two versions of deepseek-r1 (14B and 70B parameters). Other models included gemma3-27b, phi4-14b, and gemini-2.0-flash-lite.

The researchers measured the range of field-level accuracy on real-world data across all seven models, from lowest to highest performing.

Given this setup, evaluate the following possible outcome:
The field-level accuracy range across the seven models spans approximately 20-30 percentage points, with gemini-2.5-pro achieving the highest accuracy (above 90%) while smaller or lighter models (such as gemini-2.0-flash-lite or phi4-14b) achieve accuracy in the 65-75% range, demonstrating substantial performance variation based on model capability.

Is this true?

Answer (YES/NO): NO